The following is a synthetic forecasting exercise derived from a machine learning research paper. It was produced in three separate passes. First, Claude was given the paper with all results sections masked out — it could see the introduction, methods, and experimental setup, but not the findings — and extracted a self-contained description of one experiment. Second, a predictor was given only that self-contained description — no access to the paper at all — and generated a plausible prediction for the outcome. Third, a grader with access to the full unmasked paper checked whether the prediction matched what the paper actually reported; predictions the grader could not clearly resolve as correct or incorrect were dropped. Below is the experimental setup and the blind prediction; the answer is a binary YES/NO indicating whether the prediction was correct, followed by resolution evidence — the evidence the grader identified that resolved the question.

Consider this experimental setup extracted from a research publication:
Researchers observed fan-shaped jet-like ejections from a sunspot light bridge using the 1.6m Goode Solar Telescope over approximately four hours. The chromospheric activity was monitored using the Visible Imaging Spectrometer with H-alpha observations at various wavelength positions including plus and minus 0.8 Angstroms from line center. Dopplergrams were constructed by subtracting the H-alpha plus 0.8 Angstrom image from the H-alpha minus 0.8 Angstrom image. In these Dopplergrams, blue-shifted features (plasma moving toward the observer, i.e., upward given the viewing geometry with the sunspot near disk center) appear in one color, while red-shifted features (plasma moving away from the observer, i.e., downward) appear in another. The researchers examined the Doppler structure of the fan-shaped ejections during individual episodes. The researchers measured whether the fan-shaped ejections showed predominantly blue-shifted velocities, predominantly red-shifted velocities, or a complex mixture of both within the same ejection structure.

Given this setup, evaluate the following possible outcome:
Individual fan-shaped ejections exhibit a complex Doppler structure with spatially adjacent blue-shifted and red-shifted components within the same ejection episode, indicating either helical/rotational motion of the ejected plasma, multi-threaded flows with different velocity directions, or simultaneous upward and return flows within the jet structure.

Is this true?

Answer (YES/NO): YES